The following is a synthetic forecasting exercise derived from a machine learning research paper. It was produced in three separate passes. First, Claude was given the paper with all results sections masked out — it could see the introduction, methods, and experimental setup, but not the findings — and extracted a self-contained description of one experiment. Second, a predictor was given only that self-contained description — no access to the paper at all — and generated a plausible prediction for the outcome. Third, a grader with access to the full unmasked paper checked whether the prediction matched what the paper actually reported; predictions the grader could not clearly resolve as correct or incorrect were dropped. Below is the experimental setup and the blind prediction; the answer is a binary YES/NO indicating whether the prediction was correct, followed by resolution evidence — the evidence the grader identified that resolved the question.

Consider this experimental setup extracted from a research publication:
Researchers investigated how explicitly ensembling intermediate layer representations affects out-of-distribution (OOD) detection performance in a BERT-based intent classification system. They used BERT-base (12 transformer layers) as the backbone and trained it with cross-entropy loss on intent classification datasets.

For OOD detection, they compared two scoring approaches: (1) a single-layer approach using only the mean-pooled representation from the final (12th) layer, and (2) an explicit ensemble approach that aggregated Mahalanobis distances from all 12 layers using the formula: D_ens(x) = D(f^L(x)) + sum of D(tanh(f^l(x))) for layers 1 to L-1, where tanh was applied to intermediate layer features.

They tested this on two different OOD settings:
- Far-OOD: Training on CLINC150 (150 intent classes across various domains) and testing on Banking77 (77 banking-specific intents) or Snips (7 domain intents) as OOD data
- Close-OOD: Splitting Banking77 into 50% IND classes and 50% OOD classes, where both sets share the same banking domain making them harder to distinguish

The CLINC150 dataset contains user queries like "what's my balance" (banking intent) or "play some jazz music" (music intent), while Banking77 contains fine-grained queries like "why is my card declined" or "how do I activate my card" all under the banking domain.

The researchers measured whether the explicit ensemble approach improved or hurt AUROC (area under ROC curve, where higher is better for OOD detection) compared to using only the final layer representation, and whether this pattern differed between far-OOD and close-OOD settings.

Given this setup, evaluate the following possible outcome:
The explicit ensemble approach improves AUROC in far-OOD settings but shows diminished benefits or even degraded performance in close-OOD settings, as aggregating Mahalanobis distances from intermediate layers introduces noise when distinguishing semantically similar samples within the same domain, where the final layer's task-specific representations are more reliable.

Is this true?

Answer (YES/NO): YES